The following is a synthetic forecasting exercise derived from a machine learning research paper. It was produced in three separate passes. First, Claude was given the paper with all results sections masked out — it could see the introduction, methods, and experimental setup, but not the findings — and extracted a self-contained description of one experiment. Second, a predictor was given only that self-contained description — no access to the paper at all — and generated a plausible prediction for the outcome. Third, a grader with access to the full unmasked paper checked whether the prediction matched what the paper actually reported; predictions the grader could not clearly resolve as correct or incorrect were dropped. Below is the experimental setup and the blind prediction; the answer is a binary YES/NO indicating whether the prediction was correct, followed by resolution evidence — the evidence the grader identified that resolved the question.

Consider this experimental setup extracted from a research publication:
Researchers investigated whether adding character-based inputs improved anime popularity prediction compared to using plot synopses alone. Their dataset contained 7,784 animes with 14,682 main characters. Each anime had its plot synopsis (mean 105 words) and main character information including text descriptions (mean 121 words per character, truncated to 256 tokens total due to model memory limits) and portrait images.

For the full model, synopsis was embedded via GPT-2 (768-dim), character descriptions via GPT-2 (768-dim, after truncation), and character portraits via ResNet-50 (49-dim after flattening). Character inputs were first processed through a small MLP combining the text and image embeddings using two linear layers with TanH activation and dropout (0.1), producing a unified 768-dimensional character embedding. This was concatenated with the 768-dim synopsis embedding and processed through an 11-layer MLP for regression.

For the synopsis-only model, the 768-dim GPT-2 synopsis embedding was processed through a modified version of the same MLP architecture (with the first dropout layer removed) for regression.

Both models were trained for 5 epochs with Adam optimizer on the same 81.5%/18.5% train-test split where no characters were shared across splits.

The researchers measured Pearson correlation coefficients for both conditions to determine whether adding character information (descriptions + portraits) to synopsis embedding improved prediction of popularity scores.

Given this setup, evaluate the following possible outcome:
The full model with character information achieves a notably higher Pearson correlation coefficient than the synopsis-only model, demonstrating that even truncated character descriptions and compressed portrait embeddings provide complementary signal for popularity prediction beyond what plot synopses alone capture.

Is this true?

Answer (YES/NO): YES